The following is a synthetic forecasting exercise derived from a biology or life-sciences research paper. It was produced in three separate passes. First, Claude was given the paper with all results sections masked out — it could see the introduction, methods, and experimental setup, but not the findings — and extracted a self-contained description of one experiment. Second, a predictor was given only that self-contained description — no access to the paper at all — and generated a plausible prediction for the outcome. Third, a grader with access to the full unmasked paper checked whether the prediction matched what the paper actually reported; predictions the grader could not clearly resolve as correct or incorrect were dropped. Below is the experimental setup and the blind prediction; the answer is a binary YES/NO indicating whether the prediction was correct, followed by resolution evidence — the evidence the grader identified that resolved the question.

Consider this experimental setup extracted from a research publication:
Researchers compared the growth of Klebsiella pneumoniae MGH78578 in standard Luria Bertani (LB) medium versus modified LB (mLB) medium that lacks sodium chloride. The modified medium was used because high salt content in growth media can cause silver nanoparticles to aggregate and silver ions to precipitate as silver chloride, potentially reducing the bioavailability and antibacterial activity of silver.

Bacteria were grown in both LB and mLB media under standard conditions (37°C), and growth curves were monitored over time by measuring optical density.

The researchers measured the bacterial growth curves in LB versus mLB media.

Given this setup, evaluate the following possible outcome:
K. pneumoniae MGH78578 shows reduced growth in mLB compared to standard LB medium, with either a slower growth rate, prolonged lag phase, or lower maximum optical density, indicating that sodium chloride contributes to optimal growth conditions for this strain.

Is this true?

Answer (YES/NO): NO